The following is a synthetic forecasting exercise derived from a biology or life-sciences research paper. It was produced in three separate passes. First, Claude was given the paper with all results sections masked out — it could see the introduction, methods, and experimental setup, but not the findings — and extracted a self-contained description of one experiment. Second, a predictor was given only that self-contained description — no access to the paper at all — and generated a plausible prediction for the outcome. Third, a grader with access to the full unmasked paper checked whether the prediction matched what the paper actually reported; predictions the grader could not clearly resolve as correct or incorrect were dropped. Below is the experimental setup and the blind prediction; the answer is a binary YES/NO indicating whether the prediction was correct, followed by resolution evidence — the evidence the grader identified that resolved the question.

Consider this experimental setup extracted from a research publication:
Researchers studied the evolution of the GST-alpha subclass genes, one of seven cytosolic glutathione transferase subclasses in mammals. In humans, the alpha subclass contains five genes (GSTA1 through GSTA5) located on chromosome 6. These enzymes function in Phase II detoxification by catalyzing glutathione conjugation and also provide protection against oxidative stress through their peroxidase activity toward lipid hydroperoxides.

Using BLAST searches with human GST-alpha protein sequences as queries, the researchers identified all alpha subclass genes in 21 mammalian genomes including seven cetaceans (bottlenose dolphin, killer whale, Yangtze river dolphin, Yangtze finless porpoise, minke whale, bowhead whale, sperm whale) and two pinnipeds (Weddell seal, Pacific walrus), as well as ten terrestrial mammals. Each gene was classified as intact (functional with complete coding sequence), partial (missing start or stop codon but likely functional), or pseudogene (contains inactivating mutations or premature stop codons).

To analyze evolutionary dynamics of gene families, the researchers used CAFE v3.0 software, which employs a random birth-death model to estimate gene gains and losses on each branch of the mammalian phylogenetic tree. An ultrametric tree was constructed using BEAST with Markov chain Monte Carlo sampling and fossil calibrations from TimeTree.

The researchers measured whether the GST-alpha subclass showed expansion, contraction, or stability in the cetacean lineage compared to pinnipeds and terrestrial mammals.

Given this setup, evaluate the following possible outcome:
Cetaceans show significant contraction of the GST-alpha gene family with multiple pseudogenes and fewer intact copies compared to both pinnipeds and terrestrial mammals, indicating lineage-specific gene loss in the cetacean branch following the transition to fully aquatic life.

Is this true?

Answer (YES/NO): YES